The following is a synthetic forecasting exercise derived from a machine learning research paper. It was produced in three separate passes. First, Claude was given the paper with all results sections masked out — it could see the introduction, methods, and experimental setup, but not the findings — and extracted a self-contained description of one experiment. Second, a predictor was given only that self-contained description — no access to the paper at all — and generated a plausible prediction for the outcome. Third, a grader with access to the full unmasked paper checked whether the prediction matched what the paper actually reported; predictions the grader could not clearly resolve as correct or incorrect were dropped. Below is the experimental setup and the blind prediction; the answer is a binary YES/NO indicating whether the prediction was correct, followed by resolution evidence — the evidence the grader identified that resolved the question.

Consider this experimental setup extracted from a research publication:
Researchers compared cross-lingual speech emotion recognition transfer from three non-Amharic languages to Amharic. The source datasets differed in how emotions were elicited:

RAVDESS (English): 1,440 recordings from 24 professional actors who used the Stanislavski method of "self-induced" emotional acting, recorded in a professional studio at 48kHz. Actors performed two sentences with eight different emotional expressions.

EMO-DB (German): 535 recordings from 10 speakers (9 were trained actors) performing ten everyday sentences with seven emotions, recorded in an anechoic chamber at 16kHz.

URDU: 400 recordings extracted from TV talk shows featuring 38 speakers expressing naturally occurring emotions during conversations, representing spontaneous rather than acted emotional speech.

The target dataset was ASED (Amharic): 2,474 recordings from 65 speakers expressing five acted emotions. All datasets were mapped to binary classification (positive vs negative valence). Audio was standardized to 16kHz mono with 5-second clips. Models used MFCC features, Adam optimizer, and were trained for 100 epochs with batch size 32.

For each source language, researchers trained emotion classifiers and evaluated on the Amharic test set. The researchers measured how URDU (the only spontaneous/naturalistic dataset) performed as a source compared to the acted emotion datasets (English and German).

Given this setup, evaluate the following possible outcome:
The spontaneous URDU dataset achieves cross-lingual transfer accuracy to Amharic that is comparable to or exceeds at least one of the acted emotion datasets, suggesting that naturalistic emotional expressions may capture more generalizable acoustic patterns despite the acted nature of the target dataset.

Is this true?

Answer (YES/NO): YES